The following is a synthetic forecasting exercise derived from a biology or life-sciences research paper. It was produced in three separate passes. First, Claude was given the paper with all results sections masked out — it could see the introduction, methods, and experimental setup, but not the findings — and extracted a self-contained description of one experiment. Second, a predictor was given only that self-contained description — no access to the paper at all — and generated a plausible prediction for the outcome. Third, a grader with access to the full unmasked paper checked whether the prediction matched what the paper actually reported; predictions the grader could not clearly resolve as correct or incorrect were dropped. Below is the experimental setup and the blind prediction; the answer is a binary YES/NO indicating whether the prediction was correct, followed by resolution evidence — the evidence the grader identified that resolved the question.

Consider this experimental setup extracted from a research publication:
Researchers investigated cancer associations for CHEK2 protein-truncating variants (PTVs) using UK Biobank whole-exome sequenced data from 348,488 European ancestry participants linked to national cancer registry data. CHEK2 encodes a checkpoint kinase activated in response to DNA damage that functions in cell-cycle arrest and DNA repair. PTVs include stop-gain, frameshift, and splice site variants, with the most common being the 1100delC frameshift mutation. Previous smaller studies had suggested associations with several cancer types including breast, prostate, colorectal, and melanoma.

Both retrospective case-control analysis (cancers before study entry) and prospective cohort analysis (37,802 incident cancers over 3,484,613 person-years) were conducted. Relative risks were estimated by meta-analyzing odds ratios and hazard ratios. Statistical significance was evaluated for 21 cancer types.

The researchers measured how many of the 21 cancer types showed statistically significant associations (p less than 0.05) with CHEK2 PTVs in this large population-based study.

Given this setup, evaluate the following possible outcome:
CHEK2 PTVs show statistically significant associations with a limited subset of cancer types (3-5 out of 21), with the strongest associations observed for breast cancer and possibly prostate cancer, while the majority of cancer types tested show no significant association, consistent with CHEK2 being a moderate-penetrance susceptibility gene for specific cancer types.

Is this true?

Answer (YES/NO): NO